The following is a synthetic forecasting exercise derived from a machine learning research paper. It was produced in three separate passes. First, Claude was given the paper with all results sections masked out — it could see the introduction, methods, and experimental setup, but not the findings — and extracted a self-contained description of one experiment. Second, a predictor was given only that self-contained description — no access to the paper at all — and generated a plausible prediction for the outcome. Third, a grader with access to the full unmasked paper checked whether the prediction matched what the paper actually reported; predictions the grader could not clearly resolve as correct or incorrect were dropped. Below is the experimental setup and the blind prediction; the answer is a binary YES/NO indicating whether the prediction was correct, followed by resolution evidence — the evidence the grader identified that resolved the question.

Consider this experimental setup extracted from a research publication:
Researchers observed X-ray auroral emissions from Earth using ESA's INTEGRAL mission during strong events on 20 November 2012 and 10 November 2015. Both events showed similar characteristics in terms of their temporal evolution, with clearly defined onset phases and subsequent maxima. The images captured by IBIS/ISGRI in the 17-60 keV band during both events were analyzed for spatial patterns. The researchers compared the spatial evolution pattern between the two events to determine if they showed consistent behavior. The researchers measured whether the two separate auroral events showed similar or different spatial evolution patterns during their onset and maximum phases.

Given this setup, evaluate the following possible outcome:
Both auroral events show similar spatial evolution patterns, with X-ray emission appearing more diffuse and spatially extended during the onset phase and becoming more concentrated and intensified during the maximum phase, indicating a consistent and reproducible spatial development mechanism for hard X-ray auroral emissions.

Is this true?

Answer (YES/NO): NO